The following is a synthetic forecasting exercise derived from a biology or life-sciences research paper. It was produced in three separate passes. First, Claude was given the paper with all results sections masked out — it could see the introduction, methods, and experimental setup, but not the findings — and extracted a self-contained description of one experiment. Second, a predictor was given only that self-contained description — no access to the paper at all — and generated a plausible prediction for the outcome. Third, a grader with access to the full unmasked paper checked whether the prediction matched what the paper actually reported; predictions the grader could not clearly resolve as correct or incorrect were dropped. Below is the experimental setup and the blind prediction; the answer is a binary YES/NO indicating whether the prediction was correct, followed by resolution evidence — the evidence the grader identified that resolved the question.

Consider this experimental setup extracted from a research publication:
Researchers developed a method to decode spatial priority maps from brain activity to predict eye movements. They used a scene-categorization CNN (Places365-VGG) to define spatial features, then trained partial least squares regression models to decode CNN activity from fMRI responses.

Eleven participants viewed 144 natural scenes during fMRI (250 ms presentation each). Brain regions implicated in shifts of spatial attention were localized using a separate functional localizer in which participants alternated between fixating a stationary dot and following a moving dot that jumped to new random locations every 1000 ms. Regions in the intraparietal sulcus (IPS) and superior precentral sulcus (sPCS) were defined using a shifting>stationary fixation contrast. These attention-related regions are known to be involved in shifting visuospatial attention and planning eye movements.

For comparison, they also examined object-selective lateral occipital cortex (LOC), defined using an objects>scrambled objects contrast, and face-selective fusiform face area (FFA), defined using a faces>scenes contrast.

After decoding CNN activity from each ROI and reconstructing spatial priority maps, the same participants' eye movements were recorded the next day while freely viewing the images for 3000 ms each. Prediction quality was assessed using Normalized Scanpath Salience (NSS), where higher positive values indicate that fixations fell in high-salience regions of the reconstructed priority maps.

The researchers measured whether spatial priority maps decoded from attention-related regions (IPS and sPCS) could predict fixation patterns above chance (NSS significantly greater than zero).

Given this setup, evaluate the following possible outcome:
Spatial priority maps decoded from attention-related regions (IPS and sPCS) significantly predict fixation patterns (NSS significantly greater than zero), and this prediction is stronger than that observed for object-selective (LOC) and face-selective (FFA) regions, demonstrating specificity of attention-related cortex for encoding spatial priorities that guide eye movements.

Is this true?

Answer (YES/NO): NO